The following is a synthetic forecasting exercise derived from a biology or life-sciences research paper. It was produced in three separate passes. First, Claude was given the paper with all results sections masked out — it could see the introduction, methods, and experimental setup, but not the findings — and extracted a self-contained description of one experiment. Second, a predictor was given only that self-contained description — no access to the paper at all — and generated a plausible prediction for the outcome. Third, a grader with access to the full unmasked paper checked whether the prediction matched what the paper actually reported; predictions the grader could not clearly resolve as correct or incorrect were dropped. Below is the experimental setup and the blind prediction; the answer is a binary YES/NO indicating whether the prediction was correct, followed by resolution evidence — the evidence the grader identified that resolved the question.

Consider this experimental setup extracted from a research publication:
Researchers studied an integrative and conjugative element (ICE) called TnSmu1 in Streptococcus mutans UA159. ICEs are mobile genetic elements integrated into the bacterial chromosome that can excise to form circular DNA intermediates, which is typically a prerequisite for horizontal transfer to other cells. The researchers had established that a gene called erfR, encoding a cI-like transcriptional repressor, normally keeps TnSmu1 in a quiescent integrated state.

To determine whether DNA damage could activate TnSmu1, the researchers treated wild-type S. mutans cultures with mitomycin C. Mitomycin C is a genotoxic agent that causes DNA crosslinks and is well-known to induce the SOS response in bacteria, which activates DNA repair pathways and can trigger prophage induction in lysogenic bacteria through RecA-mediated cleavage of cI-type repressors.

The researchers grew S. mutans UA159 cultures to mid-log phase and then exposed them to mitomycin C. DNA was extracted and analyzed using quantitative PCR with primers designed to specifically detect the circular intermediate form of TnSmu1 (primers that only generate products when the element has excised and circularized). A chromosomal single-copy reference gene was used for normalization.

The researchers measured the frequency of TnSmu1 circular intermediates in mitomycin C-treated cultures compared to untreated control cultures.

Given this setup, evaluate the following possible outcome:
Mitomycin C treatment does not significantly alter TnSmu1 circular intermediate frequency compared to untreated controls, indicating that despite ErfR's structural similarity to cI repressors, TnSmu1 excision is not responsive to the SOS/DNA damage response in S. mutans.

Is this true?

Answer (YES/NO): NO